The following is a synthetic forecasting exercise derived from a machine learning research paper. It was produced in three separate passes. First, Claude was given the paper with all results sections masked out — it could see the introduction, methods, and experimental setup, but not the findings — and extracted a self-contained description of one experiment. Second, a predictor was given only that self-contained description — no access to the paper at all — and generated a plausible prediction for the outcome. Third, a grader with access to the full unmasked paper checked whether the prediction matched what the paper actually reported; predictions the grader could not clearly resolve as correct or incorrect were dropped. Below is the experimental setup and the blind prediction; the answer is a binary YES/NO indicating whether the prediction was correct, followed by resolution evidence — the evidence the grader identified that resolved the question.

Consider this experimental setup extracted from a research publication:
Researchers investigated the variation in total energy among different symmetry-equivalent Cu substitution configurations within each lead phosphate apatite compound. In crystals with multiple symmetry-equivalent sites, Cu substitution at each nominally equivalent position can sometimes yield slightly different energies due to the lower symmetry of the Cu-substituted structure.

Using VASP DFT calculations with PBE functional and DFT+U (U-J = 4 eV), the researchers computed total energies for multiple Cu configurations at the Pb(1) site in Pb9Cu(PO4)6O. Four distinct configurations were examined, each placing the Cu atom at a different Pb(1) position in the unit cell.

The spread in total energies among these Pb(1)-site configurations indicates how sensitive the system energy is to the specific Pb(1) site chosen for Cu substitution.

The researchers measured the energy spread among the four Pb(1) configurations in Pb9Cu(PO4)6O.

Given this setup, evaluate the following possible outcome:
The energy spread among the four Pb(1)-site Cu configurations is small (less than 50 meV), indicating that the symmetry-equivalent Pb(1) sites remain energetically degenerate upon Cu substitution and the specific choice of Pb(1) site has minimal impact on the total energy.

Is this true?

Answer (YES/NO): YES